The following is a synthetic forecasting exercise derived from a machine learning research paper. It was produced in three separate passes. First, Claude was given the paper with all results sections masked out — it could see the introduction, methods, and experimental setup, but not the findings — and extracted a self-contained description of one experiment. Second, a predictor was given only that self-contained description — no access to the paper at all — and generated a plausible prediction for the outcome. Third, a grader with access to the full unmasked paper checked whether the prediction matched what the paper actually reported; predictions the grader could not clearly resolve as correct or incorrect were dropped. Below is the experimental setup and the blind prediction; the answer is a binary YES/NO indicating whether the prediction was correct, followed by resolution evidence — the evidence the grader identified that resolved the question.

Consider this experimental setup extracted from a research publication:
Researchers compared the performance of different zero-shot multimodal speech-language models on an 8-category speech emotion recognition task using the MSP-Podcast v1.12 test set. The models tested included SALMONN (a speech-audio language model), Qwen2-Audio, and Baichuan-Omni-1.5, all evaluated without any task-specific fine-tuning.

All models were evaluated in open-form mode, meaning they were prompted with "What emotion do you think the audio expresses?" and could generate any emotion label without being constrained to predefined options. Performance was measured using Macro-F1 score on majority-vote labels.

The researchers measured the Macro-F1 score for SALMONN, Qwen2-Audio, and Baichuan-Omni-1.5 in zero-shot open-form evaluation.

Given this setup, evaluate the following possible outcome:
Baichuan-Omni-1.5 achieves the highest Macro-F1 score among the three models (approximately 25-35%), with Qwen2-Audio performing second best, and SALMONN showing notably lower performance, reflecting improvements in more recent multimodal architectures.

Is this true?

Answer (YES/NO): NO